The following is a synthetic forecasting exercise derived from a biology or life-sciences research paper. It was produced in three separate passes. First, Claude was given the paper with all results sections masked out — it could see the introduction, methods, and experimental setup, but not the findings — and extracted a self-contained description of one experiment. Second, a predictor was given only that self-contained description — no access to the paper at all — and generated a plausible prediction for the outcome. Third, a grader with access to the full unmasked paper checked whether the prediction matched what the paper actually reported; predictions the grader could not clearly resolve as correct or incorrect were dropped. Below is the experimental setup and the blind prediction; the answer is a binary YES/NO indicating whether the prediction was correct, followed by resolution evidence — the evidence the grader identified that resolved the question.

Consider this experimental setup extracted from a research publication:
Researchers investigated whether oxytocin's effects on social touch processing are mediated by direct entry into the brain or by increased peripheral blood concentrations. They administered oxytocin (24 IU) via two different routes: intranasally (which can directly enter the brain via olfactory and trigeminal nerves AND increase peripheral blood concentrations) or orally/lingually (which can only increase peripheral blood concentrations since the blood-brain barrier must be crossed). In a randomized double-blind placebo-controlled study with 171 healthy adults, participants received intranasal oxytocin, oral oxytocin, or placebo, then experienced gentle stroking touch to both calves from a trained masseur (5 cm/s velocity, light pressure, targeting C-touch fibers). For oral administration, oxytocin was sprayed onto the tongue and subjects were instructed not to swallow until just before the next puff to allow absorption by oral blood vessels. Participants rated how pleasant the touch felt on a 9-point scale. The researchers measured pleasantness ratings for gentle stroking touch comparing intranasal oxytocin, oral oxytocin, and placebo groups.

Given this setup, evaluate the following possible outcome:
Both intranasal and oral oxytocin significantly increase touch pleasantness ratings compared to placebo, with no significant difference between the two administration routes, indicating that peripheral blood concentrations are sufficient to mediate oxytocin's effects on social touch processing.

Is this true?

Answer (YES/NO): YES